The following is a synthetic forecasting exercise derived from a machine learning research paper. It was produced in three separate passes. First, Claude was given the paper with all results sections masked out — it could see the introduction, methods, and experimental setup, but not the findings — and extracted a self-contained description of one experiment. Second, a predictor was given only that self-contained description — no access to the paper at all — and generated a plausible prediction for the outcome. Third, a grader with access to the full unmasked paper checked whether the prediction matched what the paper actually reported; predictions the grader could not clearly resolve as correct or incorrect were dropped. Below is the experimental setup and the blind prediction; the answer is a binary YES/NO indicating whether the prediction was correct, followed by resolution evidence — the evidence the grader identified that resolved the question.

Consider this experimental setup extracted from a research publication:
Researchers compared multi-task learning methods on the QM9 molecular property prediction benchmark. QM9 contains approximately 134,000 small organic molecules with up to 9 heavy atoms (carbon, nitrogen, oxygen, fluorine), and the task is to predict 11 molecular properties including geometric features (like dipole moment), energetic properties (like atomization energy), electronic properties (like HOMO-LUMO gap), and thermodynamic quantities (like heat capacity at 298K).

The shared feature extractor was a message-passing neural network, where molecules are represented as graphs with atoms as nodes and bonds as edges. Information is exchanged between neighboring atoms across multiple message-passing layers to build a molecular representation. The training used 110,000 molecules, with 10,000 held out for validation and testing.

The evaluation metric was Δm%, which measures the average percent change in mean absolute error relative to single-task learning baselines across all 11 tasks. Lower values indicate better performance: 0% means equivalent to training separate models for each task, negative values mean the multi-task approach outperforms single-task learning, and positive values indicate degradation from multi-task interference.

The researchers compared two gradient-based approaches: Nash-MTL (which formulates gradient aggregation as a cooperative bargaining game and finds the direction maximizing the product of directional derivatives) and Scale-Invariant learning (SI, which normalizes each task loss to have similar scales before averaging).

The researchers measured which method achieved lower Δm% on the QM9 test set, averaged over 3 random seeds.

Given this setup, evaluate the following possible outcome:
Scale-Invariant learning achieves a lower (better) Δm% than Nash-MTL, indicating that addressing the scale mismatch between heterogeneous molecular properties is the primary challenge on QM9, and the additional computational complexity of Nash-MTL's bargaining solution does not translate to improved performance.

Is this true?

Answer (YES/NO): NO